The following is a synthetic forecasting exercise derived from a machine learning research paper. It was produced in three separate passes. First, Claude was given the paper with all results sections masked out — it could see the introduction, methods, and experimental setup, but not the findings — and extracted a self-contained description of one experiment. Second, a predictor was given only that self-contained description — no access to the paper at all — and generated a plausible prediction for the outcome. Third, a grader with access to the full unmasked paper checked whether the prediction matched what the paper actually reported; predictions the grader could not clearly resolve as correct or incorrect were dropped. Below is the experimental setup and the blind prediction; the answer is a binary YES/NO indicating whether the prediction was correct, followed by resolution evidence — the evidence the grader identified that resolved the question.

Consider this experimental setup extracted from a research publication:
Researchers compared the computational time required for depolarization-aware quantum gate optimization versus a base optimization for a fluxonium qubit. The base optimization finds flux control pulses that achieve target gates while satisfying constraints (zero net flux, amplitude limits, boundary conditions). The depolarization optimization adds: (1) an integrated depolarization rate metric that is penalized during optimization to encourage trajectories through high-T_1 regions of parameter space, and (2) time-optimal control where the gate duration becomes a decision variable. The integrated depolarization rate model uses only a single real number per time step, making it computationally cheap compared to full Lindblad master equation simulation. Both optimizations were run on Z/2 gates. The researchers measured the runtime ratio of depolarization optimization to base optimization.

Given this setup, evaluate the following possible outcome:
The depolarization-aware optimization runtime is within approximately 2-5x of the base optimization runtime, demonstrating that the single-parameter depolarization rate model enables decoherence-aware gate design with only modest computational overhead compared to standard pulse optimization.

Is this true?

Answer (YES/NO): NO